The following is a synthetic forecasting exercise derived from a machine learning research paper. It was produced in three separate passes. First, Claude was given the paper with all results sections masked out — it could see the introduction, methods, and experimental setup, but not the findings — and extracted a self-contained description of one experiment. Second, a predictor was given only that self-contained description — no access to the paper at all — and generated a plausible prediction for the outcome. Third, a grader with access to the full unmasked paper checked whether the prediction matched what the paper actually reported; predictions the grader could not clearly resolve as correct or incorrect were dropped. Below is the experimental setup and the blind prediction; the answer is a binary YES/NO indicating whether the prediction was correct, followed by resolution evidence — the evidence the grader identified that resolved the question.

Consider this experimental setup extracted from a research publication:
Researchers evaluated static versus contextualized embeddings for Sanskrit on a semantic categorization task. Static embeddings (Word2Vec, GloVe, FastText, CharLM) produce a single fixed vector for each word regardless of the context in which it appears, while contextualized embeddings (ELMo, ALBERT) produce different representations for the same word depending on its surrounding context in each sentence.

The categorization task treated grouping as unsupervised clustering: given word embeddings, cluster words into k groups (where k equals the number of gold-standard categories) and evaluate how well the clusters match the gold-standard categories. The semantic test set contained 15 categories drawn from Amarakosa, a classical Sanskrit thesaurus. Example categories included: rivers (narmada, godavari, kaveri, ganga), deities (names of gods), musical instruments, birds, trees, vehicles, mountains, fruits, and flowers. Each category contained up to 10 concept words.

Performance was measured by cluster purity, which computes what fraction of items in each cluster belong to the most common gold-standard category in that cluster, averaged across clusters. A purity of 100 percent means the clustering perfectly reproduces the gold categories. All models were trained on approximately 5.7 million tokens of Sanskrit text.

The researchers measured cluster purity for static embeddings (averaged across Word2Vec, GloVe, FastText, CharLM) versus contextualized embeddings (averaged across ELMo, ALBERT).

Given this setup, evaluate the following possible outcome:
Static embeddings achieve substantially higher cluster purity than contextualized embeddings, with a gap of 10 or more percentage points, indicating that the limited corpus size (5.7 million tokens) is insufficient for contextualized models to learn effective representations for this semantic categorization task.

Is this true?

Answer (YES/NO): NO